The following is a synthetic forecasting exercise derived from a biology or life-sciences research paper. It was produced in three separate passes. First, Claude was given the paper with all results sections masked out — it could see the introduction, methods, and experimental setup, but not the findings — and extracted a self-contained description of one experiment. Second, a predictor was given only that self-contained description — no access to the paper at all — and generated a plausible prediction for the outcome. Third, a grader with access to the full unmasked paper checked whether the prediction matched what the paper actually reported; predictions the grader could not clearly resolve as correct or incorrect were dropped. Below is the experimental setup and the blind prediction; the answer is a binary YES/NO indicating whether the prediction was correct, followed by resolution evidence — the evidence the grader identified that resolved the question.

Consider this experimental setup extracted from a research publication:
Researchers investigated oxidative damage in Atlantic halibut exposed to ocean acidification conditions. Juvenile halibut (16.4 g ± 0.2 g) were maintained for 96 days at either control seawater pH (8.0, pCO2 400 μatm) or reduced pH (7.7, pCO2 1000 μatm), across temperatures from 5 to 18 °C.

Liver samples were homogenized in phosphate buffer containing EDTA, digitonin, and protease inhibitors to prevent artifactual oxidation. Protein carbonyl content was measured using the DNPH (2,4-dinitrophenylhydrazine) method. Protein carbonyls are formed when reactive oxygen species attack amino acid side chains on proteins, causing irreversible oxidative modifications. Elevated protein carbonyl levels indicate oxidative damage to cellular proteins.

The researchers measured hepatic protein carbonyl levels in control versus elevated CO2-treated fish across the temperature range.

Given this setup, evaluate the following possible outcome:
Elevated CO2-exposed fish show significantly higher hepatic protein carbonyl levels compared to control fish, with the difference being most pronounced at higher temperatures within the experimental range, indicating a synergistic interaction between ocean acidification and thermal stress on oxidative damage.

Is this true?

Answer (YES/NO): NO